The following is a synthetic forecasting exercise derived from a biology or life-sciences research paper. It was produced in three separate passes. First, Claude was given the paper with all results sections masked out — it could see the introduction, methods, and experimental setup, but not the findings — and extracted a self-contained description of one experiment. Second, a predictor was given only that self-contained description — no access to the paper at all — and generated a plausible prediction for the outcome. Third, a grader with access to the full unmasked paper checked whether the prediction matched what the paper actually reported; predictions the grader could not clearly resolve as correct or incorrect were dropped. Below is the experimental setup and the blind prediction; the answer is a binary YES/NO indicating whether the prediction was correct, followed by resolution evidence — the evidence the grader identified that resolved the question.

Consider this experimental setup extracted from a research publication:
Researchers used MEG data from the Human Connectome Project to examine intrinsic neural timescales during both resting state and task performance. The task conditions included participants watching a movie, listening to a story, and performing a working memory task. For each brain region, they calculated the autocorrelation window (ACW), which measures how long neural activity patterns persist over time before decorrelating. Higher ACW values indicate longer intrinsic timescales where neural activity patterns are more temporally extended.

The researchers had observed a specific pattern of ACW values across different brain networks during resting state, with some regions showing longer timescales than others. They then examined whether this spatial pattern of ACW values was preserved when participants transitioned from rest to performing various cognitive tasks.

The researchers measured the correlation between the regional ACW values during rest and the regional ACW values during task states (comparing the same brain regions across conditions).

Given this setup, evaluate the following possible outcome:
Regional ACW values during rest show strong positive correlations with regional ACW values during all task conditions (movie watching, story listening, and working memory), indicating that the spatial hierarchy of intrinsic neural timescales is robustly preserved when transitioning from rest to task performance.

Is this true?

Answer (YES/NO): YES